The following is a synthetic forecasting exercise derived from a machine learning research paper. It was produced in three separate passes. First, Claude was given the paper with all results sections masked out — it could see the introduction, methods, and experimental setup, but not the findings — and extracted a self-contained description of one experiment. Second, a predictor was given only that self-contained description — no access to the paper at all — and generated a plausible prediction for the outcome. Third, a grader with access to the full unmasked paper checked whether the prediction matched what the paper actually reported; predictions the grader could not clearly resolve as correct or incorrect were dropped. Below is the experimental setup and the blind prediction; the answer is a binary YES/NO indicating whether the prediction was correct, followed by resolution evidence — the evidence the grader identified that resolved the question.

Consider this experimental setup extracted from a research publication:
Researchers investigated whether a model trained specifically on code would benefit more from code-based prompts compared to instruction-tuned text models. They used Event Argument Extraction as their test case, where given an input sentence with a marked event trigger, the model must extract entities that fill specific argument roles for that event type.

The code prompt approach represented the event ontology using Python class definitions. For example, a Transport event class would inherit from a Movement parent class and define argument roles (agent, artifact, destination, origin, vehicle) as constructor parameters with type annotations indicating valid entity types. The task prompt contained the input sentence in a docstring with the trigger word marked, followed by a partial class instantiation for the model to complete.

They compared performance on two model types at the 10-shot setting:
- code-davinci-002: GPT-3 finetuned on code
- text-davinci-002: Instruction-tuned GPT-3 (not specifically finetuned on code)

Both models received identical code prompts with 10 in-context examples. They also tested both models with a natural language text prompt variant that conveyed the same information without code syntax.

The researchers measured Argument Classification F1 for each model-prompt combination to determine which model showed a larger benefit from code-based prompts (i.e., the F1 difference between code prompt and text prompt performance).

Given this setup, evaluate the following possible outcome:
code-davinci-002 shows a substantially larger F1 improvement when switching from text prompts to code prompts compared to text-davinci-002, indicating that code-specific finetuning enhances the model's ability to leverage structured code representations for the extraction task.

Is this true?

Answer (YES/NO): NO